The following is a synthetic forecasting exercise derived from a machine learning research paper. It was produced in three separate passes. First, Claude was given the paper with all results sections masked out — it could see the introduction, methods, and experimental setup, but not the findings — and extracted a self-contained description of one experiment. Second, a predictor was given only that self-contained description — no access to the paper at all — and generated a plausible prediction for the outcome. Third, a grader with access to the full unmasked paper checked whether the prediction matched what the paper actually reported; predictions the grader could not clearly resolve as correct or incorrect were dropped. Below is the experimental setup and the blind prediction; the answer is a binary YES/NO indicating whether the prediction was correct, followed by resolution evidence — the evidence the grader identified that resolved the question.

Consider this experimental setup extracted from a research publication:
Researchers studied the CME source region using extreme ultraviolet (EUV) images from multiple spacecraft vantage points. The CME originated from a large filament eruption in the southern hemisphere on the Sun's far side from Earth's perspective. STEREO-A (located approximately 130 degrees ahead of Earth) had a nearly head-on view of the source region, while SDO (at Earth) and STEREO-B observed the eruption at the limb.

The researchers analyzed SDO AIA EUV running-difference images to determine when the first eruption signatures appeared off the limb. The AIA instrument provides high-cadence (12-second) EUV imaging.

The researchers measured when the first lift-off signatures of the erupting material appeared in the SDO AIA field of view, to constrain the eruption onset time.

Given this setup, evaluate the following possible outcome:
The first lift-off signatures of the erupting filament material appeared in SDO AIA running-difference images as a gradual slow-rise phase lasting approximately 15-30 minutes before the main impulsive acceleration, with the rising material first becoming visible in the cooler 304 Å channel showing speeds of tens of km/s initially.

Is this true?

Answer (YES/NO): NO